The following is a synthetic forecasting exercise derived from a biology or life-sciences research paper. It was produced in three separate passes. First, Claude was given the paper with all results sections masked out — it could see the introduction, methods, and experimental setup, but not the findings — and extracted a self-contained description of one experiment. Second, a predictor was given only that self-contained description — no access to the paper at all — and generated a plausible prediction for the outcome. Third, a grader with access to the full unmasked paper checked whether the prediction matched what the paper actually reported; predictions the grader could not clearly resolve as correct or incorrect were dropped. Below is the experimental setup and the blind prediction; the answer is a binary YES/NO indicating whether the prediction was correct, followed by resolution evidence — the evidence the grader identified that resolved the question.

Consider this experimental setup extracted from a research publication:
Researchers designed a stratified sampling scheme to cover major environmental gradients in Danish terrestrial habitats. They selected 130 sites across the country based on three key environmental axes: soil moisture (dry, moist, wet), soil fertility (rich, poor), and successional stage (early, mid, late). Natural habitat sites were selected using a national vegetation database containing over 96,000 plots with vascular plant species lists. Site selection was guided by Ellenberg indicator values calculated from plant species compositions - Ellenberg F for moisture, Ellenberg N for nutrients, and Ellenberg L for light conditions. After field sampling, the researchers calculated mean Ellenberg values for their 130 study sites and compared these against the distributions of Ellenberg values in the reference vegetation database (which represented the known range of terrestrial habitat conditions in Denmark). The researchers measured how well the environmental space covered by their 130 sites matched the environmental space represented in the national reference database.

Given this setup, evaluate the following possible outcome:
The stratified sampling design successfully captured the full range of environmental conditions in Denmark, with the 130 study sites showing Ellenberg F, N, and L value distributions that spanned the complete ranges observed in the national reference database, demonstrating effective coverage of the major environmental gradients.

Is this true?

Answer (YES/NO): NO